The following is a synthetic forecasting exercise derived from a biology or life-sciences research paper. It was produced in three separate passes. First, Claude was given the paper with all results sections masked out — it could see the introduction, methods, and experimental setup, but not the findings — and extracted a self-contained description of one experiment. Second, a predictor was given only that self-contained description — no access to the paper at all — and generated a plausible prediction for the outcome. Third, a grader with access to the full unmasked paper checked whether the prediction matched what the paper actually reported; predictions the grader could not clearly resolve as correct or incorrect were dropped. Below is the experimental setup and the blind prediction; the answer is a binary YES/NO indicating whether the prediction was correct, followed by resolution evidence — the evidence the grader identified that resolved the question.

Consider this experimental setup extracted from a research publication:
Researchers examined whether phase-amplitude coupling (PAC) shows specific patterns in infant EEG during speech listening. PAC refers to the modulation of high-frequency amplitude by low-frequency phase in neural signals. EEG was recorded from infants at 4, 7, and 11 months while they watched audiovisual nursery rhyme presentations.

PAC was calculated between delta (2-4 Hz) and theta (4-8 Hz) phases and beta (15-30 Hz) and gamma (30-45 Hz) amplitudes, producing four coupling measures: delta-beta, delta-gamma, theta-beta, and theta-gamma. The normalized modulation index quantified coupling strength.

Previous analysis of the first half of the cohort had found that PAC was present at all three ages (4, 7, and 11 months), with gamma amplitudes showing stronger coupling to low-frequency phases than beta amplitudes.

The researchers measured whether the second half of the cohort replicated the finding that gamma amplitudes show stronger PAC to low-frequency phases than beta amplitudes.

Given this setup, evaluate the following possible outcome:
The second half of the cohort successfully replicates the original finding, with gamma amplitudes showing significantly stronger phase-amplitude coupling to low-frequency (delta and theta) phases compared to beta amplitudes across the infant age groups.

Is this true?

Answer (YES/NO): NO